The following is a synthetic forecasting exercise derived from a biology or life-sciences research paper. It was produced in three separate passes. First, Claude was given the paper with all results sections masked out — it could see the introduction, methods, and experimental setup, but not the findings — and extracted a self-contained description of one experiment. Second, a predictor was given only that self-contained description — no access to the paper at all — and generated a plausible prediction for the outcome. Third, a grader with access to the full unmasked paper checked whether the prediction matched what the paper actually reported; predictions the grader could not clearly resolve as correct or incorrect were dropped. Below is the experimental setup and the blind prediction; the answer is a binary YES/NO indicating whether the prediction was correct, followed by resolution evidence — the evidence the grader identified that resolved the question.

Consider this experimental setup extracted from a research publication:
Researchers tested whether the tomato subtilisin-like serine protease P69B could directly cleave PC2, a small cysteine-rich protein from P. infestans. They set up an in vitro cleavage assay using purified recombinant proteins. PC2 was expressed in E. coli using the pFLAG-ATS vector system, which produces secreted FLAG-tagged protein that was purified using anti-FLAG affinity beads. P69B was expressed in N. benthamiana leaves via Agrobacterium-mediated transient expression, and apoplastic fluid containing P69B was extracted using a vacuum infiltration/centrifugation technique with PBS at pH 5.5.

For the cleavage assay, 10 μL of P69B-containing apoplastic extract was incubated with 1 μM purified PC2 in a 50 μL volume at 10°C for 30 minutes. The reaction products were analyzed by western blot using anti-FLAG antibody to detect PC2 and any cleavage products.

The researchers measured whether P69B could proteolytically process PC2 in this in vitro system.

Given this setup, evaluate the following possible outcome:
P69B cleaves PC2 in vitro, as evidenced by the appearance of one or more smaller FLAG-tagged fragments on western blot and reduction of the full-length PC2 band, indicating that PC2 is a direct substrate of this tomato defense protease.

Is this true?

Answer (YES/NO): YES